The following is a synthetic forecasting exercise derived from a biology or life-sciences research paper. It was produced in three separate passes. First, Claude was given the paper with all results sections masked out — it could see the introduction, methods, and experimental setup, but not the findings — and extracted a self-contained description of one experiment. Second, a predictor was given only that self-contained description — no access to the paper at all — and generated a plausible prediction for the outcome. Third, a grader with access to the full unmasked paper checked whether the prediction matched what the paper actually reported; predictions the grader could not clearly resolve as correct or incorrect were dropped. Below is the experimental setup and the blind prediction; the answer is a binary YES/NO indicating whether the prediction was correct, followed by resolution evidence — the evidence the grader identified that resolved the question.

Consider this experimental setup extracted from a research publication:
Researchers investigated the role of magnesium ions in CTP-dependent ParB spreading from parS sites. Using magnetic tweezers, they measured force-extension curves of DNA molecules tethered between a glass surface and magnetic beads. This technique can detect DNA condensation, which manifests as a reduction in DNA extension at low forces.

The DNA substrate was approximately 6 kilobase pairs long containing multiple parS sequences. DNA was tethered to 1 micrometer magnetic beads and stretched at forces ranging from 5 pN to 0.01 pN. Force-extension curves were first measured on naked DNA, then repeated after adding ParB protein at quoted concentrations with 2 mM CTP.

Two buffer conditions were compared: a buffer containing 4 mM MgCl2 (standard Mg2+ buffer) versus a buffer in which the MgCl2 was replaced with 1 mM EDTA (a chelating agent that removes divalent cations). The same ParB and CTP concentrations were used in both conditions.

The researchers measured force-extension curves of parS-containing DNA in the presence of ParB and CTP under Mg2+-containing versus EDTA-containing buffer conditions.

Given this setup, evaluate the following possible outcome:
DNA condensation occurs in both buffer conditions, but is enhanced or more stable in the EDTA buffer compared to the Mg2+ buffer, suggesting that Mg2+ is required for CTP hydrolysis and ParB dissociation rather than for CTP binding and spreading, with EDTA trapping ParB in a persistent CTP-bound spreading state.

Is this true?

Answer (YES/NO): NO